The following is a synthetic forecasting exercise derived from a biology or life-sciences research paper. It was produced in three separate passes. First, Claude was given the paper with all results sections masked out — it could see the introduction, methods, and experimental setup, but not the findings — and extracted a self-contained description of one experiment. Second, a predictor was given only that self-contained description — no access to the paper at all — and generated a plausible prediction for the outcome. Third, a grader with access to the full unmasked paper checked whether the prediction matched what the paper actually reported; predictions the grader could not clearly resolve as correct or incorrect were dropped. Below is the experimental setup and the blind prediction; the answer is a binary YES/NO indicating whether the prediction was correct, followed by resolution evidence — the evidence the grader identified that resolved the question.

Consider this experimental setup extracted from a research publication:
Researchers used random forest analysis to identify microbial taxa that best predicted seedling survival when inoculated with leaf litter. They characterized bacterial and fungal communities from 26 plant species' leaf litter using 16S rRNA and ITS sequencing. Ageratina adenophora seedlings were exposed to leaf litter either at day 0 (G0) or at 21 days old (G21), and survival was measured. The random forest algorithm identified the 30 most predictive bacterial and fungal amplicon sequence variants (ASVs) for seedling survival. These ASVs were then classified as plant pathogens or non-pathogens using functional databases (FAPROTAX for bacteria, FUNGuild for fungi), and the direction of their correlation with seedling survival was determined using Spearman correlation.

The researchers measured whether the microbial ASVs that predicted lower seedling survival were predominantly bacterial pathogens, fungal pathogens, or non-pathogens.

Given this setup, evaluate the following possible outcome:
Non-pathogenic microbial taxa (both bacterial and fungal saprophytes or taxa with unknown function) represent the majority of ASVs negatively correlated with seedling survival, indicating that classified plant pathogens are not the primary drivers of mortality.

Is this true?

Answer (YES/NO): NO